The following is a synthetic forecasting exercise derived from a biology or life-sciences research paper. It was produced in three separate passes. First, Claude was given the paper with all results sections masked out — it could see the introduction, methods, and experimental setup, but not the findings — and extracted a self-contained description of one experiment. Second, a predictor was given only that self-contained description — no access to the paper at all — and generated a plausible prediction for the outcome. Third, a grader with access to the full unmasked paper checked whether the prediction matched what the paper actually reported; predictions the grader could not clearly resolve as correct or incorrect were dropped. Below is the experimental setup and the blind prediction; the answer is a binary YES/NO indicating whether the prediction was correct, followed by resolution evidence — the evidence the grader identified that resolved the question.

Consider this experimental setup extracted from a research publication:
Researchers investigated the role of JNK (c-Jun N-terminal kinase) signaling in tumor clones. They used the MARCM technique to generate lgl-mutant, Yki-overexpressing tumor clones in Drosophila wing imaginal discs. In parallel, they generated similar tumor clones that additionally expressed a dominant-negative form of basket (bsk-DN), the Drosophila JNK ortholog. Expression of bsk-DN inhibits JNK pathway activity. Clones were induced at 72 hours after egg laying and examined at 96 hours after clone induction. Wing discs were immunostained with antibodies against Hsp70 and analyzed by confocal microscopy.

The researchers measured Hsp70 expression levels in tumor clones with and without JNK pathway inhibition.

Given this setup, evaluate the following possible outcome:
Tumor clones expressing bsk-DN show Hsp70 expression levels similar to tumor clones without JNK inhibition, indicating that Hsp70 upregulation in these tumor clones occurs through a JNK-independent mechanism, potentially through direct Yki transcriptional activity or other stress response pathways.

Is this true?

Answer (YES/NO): NO